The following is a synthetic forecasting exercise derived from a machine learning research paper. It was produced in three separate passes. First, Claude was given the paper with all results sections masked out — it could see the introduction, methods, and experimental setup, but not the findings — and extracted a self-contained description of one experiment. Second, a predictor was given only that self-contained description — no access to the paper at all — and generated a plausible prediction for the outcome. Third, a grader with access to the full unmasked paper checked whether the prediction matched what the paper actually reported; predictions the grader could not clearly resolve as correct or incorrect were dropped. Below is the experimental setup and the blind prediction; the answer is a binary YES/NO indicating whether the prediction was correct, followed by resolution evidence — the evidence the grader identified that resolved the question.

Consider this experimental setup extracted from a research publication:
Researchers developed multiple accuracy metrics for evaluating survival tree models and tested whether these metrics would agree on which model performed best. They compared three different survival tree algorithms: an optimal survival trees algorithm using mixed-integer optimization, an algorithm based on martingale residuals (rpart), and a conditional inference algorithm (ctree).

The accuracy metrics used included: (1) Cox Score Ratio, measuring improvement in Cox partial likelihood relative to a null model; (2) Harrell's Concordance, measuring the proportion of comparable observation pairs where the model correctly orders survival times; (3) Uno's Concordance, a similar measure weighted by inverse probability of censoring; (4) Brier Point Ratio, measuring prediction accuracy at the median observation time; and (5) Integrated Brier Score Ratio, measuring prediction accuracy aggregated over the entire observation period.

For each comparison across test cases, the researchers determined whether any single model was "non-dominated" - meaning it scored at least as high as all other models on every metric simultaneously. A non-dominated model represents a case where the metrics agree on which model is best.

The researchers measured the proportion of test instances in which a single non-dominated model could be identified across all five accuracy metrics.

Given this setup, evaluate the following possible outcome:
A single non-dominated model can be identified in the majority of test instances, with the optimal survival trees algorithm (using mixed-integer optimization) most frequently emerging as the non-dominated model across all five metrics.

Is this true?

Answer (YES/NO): NO